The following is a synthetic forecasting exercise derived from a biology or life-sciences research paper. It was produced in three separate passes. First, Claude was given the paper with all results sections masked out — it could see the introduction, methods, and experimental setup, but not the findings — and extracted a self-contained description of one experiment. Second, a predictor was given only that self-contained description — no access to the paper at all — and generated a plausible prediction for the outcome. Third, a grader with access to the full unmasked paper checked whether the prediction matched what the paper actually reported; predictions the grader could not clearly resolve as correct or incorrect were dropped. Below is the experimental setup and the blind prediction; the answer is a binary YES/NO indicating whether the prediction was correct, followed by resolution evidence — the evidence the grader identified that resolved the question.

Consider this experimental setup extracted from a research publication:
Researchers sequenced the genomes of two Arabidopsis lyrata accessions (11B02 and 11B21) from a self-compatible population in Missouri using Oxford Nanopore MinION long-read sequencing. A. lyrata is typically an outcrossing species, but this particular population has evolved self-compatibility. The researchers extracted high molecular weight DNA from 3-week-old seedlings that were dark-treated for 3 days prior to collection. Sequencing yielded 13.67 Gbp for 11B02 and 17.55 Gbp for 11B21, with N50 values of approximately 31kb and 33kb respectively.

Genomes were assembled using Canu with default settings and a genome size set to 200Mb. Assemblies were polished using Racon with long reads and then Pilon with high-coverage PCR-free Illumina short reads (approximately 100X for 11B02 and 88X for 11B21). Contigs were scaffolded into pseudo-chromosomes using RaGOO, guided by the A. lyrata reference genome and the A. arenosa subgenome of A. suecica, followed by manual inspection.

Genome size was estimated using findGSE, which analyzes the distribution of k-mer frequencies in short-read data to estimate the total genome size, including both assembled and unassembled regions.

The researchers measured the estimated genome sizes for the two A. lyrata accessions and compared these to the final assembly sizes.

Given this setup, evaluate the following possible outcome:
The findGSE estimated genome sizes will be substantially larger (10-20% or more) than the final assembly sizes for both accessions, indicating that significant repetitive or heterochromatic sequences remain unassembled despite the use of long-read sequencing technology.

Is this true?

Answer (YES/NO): YES